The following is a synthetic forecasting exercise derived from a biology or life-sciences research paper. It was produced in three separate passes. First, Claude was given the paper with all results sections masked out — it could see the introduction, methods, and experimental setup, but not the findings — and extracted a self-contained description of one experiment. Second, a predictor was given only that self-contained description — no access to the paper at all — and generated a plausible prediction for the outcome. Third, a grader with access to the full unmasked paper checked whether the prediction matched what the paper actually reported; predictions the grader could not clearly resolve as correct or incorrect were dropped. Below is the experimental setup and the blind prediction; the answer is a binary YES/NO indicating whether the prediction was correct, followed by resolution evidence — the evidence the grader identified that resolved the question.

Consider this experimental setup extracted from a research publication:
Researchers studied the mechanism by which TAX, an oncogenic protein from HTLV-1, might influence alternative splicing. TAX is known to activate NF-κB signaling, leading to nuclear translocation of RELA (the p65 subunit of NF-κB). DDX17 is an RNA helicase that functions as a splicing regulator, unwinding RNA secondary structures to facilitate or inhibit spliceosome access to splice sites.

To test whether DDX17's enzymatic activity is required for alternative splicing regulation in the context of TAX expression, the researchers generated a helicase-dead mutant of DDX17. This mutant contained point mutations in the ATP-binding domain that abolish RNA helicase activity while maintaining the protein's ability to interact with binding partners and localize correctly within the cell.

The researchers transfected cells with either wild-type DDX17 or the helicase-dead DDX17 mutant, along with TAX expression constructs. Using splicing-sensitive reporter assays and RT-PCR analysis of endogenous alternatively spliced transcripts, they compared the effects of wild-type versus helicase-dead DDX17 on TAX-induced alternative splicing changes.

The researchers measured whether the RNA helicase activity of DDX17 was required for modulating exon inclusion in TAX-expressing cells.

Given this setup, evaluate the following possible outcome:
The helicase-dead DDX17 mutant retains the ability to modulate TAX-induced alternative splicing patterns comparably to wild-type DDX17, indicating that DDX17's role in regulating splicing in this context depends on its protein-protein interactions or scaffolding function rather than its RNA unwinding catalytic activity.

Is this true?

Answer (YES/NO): NO